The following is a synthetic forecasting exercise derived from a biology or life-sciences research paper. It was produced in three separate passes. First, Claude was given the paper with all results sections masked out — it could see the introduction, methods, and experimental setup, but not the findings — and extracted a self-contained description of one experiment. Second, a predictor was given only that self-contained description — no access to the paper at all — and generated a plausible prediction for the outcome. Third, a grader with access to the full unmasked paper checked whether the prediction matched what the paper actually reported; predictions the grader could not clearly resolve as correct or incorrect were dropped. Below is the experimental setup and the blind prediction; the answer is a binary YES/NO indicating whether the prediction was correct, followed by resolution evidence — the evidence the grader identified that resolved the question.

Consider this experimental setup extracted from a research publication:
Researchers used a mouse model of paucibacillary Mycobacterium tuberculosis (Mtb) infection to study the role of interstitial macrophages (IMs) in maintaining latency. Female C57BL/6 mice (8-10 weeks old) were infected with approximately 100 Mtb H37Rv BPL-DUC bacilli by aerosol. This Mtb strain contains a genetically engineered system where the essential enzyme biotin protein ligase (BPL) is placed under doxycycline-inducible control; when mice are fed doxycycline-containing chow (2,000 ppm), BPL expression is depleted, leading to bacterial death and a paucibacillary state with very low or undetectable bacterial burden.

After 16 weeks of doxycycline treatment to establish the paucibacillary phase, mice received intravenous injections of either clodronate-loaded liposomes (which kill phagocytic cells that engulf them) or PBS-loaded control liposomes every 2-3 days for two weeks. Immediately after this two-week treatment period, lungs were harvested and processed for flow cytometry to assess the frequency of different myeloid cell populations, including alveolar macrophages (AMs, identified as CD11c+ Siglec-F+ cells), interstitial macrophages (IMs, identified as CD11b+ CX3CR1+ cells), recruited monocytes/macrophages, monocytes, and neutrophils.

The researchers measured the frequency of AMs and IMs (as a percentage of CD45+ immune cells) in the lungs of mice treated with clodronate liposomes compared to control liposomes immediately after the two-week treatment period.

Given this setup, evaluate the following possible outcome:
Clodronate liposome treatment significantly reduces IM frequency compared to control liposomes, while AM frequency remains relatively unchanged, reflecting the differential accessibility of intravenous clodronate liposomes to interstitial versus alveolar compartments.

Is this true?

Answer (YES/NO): YES